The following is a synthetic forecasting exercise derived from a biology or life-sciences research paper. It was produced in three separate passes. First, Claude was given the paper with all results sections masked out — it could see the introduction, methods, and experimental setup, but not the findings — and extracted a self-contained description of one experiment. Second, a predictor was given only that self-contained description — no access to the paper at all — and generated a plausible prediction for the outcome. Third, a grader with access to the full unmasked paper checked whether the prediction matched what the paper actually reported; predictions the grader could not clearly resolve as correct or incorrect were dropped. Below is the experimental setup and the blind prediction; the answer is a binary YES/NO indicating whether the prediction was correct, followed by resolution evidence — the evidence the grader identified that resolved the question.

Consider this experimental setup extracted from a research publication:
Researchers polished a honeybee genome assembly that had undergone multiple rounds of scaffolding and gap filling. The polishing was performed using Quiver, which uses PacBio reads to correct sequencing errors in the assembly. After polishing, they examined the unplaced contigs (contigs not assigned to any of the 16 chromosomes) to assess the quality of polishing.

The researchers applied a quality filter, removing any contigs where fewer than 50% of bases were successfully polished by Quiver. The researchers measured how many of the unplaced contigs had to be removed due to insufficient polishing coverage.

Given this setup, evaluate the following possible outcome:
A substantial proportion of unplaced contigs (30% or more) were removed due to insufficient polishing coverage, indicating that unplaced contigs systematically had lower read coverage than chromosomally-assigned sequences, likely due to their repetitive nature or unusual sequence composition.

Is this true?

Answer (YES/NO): YES